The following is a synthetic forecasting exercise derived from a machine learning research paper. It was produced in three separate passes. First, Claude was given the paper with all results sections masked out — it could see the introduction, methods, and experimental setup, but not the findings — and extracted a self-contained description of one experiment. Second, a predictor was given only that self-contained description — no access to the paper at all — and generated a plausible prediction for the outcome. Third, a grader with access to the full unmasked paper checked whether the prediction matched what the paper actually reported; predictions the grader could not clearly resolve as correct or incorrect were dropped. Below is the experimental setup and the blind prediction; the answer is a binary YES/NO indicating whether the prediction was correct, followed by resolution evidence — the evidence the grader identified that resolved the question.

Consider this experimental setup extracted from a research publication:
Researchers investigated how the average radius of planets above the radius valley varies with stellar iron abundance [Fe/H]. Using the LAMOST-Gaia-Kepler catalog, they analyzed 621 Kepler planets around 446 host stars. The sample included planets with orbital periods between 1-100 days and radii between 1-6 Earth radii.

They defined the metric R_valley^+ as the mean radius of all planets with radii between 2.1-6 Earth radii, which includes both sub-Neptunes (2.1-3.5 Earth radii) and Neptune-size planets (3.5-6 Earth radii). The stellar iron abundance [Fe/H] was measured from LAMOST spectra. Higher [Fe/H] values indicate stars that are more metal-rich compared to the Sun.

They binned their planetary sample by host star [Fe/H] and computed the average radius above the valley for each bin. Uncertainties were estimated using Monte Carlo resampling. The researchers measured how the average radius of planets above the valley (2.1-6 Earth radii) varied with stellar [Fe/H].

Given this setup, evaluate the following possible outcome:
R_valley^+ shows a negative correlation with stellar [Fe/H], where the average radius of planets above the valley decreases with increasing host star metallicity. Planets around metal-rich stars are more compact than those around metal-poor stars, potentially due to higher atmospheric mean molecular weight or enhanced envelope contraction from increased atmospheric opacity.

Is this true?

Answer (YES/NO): NO